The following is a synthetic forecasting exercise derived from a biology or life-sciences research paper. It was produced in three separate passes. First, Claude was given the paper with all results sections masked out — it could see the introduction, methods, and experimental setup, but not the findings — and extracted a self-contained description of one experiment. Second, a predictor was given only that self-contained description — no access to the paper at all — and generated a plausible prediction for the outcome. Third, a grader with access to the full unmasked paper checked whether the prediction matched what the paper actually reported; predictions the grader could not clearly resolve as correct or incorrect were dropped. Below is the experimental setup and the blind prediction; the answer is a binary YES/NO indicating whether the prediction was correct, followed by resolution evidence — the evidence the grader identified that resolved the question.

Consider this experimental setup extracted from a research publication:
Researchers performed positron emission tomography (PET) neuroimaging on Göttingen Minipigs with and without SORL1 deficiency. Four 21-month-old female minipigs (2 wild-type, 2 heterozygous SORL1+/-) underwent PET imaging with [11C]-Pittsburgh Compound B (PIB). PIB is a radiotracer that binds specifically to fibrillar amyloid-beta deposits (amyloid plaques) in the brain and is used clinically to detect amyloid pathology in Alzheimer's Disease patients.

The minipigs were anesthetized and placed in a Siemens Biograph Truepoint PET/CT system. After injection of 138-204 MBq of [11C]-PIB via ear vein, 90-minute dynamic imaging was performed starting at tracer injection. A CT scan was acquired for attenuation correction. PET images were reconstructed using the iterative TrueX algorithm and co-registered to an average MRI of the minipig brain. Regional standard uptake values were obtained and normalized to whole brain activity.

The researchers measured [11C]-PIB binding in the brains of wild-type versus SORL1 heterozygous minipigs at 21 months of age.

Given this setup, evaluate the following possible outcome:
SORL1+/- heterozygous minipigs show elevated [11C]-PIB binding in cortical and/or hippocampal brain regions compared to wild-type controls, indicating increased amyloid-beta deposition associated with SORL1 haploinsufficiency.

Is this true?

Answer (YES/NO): NO